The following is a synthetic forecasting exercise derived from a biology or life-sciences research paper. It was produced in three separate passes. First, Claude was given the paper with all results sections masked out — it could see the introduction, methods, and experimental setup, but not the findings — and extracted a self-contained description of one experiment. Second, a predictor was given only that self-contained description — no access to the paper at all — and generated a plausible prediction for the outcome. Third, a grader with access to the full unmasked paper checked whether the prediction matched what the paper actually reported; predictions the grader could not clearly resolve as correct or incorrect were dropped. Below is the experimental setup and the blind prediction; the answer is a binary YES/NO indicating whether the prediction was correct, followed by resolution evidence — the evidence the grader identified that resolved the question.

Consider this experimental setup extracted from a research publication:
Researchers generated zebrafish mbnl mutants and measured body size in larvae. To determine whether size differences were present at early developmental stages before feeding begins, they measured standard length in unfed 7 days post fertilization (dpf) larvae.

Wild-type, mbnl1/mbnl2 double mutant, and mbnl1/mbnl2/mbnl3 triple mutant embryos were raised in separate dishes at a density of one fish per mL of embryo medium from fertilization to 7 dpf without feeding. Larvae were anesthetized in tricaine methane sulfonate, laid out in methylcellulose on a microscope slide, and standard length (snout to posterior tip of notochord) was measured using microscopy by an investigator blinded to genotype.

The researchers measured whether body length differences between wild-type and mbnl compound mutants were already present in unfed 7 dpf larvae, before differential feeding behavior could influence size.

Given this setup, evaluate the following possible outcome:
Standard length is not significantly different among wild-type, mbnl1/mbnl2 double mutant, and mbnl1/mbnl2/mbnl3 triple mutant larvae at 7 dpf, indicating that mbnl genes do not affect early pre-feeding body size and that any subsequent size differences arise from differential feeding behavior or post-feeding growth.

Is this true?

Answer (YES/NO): YES